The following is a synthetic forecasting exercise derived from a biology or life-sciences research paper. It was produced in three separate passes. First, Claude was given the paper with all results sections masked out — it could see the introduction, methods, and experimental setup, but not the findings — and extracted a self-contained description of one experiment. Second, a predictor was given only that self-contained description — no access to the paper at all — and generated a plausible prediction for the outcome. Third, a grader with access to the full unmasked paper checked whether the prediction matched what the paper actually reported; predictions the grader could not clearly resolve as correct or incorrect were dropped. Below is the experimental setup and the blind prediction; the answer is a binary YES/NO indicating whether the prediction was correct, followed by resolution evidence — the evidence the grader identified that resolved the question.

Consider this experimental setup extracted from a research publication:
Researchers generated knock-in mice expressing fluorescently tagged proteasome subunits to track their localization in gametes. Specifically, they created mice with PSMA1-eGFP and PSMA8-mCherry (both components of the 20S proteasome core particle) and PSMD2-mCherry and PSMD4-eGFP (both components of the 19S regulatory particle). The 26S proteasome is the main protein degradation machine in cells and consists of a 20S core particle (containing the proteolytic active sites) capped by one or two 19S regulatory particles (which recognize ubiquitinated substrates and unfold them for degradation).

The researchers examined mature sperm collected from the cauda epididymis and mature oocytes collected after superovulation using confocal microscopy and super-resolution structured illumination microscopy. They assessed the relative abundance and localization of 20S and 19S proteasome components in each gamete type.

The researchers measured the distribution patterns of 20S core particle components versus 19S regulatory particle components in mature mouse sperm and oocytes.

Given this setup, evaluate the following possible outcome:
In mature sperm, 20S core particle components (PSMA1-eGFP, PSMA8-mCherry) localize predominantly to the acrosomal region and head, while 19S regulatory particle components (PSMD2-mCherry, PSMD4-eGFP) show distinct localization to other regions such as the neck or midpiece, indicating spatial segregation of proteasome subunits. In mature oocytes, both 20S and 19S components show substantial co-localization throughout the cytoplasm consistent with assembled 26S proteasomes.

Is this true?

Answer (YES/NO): NO